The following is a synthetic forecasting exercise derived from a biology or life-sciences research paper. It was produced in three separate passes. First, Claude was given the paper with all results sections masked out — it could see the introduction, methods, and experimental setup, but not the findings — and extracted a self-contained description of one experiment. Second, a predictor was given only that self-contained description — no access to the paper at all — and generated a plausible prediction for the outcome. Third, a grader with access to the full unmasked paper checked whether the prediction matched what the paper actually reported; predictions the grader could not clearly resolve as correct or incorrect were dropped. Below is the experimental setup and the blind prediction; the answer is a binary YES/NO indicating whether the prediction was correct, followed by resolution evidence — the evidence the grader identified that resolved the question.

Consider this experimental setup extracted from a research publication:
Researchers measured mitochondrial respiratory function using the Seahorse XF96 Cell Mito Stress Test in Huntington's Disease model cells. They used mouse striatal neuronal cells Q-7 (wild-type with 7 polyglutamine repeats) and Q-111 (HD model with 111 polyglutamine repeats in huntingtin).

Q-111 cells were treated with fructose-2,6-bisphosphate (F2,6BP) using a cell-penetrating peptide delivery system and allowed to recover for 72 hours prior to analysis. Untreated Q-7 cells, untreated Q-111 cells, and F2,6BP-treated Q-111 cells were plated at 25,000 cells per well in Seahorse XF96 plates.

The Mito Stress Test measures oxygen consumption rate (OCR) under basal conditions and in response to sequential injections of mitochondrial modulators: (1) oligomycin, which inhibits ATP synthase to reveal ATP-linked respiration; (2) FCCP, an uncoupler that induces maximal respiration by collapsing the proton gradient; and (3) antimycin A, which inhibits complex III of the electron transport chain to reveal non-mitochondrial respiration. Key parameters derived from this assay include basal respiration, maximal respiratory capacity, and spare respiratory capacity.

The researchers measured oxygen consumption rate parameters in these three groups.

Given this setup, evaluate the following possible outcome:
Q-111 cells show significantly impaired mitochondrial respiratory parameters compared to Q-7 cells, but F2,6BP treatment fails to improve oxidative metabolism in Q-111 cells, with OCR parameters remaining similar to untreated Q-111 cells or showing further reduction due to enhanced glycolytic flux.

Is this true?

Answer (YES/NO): NO